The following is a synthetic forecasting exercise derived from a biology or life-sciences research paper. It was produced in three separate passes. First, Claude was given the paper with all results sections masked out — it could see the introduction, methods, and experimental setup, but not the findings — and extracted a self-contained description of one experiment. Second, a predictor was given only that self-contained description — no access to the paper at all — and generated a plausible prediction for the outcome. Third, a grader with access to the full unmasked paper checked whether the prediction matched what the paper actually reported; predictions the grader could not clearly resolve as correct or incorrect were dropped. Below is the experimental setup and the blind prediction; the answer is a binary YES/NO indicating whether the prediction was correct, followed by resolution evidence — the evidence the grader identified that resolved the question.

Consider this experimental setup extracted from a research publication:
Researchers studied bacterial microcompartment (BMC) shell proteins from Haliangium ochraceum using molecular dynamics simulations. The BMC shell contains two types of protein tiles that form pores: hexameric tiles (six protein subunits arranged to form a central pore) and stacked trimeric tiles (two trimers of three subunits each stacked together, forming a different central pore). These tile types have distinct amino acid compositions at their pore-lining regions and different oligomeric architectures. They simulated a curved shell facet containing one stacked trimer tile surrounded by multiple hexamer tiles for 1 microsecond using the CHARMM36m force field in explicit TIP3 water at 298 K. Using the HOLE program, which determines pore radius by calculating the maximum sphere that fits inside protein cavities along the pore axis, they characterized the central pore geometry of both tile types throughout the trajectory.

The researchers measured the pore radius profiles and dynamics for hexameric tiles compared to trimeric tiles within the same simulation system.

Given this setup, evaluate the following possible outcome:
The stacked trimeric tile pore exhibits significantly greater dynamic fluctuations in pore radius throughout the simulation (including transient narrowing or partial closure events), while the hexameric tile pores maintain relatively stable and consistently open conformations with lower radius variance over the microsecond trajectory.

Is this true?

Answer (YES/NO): YES